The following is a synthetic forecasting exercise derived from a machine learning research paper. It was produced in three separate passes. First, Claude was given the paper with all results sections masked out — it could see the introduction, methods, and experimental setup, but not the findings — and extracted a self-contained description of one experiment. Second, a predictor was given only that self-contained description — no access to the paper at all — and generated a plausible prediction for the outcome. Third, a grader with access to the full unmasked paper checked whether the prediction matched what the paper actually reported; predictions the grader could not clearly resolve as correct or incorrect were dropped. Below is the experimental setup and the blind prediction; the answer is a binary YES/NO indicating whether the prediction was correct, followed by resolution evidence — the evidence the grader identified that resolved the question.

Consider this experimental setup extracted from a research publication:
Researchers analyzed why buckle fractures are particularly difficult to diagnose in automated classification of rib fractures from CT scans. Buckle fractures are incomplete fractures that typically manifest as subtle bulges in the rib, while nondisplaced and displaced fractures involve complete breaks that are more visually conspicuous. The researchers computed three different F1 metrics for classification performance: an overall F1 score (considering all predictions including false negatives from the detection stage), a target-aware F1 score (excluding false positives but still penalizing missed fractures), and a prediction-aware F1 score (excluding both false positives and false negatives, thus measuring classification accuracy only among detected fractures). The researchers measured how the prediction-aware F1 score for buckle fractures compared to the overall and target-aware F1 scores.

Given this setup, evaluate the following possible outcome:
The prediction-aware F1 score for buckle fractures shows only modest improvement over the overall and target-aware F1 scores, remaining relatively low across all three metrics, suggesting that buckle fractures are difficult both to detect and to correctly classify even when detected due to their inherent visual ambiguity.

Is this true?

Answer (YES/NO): NO